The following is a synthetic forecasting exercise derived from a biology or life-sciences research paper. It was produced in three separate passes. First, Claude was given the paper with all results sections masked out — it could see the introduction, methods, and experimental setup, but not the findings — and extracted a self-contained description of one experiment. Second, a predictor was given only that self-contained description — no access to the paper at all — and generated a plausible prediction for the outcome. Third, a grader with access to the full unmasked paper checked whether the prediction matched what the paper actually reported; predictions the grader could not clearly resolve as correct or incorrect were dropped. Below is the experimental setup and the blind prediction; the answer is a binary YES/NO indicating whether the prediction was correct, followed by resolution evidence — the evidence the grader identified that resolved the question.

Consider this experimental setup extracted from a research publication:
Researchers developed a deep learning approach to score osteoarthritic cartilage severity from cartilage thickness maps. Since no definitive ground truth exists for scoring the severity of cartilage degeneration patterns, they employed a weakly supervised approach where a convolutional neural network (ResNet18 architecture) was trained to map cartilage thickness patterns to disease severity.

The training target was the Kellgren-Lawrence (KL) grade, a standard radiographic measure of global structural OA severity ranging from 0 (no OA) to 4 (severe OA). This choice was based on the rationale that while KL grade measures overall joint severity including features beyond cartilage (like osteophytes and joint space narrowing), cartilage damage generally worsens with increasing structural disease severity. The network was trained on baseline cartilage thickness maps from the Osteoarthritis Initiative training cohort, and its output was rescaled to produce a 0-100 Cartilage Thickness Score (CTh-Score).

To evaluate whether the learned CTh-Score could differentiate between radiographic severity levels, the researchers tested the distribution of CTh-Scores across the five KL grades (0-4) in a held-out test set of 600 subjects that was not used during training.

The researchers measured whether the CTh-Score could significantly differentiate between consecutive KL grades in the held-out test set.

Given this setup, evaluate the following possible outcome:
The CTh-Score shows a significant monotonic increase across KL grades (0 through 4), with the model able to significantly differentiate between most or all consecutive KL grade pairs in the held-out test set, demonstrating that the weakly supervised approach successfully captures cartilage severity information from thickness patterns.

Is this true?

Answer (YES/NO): YES